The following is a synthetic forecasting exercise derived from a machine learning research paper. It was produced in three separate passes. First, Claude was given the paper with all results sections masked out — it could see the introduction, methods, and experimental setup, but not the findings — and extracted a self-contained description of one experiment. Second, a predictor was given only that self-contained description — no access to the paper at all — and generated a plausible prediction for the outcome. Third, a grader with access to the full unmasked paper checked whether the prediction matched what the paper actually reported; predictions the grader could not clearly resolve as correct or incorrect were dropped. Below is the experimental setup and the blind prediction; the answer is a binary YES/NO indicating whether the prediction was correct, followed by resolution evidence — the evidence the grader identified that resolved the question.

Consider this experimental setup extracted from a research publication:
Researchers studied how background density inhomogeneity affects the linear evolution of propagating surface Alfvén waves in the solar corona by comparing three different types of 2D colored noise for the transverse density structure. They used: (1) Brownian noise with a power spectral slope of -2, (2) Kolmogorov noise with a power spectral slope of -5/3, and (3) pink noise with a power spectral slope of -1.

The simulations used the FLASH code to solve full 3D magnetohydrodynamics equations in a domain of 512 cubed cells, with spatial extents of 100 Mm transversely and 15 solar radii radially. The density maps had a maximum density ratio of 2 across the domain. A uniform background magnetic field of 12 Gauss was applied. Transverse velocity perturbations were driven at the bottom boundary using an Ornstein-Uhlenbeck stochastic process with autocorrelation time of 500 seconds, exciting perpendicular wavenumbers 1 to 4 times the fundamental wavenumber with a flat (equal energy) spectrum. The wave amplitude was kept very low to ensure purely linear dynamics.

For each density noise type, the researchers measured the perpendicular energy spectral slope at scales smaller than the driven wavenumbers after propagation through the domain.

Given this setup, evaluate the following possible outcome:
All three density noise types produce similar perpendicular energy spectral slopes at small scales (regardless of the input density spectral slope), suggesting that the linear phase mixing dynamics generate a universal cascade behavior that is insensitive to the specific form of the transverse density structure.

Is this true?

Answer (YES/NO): NO